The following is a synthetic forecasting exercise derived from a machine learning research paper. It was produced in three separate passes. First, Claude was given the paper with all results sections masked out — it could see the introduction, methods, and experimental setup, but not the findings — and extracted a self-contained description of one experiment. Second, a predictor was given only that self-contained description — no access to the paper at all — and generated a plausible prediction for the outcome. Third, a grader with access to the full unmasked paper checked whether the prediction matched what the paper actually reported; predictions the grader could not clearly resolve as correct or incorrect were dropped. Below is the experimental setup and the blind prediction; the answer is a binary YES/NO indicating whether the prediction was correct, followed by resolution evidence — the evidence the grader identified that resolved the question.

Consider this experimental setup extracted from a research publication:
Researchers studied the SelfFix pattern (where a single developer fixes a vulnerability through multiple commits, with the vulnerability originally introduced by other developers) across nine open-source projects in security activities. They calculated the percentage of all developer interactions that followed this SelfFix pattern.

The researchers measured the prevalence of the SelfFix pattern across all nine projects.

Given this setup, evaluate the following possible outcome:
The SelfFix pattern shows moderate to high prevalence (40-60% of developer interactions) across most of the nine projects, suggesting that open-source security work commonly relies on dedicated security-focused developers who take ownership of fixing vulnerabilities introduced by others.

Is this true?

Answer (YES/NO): NO